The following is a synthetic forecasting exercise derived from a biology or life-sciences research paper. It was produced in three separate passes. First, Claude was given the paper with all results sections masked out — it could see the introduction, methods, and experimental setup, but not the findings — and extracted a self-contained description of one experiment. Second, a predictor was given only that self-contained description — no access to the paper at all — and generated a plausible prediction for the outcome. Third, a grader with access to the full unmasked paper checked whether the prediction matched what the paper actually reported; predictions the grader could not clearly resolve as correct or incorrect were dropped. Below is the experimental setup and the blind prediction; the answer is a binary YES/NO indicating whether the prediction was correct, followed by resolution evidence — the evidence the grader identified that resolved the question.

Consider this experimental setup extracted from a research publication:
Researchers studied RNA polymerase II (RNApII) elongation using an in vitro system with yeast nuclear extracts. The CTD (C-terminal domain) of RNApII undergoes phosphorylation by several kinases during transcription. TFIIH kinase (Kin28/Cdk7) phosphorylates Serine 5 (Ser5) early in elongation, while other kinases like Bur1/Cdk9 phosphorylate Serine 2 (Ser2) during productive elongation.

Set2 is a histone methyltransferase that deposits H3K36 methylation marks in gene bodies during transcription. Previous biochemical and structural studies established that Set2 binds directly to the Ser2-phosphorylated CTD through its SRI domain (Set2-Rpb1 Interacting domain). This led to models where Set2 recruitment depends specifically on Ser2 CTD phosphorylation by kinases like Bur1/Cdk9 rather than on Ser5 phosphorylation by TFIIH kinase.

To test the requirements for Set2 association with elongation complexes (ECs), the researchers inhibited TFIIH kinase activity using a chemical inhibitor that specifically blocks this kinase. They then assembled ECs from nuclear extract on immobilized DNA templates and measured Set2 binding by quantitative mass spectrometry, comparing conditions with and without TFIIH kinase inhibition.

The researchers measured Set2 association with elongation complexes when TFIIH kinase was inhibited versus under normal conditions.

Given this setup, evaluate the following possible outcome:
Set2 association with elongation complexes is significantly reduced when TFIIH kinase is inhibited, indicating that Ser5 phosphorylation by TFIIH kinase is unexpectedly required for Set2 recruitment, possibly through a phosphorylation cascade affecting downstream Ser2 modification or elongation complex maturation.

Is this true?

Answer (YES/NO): YES